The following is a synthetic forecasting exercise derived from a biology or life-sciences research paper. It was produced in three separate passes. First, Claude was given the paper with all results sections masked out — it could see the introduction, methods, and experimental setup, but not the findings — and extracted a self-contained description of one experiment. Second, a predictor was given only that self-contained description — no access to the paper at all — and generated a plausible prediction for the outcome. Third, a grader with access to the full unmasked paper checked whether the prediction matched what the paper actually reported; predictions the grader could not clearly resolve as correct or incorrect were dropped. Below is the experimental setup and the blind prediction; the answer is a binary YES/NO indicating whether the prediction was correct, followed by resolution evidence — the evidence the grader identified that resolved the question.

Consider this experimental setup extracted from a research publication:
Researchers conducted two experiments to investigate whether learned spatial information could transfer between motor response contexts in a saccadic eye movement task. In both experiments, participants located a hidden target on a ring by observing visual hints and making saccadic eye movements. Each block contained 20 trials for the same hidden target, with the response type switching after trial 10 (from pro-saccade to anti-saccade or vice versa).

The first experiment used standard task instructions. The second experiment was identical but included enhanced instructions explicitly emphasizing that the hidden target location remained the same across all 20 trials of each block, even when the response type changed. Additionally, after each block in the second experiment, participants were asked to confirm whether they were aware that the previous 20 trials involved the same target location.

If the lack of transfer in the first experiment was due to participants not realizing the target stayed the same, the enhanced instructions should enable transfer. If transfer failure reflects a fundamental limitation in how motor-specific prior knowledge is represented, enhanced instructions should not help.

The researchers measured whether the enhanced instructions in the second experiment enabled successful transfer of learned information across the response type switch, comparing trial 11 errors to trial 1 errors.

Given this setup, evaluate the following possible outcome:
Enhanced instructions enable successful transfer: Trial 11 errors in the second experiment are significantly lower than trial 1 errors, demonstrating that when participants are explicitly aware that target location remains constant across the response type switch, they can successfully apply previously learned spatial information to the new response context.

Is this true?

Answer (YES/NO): NO